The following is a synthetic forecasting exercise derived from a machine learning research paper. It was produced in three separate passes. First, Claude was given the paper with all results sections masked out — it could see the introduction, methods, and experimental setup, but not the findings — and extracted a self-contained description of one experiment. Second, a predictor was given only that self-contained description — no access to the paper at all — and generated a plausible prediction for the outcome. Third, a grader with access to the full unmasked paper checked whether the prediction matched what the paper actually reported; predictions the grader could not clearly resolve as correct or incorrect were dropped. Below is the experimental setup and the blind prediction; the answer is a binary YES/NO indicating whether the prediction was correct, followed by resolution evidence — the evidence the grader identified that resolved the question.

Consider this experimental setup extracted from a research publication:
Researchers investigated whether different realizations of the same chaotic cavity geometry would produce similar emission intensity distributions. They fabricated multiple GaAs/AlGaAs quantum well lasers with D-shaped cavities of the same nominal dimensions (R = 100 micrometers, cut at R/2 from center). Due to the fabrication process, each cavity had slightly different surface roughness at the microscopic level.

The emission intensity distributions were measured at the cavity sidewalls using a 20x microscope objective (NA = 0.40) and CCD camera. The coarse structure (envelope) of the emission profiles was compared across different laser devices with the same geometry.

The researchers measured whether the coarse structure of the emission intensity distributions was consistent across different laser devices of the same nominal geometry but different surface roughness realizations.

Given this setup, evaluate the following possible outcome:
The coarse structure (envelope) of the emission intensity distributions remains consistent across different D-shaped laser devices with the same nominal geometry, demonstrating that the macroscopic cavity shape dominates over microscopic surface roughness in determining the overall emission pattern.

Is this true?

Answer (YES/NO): YES